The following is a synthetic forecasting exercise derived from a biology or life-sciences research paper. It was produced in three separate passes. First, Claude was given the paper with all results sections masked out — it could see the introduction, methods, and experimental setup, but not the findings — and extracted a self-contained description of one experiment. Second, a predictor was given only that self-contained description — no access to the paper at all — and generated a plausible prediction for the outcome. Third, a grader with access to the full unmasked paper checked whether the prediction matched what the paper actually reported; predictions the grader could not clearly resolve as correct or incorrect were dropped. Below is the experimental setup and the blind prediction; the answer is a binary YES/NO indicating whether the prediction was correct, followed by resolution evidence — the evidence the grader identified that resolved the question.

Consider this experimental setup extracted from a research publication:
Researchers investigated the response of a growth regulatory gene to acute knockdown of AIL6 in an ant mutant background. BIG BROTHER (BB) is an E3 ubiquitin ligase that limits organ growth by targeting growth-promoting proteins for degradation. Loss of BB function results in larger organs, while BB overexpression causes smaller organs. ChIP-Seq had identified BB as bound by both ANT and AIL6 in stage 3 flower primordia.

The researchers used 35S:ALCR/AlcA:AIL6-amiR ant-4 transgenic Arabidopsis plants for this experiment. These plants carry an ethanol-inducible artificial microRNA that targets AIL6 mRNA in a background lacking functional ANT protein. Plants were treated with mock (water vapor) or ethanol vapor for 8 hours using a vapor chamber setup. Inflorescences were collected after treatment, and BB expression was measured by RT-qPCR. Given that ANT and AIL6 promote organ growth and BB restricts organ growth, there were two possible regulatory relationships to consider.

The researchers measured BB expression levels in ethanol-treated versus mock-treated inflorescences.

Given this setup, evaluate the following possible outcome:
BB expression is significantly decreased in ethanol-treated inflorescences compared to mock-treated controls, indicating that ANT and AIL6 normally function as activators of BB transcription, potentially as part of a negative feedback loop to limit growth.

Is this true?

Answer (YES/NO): NO